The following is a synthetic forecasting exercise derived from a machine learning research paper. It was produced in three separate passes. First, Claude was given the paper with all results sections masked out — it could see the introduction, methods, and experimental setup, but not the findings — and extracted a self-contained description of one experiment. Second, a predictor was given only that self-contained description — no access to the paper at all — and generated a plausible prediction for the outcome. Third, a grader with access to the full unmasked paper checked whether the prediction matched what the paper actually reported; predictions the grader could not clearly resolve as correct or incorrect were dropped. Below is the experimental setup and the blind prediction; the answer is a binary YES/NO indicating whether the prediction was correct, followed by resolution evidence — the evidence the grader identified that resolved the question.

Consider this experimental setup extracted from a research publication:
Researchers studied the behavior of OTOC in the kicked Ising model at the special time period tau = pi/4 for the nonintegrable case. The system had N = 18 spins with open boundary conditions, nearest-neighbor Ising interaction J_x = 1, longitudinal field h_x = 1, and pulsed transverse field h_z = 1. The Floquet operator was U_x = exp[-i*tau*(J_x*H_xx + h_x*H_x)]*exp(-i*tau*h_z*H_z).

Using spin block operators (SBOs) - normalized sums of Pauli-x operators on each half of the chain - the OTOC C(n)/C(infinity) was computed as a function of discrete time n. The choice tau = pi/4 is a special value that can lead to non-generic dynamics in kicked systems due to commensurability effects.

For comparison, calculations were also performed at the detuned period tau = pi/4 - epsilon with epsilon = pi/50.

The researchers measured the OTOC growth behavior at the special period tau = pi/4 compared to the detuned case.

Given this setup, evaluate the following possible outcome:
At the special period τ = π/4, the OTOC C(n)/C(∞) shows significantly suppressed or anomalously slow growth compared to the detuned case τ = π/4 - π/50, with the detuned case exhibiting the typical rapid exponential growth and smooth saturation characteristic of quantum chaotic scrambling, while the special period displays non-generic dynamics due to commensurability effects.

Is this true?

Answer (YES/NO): NO